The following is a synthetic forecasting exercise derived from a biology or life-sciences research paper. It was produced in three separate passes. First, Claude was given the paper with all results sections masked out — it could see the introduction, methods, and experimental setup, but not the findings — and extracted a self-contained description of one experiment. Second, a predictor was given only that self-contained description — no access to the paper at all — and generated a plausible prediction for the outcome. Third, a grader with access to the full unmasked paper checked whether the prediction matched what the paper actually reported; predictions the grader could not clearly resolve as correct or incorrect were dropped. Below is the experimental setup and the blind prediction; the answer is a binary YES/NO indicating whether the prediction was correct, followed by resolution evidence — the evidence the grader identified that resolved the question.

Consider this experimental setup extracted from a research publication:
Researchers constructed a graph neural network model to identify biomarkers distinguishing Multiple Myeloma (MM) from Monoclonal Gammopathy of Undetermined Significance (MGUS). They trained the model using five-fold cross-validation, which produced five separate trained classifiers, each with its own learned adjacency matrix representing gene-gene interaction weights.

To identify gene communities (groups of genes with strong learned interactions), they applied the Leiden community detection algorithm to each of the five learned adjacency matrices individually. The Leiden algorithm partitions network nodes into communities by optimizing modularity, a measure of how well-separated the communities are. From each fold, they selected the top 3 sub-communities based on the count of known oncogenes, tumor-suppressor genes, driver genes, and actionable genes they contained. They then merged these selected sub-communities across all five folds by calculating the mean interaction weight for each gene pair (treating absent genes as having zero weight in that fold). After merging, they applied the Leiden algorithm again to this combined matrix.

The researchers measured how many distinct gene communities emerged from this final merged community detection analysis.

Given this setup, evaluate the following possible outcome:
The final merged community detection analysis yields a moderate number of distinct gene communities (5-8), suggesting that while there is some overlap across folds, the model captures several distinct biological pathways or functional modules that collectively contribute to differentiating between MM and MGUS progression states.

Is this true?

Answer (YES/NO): YES